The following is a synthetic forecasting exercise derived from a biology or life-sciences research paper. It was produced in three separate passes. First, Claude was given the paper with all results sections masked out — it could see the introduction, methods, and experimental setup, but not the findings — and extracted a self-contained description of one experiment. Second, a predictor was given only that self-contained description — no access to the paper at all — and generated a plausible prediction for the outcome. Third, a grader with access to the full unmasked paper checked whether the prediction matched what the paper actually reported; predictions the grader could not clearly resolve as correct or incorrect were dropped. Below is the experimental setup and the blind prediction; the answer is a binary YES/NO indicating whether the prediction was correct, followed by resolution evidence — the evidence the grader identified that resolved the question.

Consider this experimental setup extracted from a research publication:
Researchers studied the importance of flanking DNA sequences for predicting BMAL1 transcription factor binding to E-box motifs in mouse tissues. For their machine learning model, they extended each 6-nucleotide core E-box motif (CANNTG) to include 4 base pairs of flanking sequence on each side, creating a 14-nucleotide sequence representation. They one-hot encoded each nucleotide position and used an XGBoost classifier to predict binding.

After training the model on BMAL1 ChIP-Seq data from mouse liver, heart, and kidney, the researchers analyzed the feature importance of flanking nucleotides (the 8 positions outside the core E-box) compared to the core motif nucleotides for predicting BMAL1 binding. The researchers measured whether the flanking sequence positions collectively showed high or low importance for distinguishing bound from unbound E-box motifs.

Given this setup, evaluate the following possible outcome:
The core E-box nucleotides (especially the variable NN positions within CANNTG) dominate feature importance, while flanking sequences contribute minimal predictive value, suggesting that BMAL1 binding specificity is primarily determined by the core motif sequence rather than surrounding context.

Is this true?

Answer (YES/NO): NO